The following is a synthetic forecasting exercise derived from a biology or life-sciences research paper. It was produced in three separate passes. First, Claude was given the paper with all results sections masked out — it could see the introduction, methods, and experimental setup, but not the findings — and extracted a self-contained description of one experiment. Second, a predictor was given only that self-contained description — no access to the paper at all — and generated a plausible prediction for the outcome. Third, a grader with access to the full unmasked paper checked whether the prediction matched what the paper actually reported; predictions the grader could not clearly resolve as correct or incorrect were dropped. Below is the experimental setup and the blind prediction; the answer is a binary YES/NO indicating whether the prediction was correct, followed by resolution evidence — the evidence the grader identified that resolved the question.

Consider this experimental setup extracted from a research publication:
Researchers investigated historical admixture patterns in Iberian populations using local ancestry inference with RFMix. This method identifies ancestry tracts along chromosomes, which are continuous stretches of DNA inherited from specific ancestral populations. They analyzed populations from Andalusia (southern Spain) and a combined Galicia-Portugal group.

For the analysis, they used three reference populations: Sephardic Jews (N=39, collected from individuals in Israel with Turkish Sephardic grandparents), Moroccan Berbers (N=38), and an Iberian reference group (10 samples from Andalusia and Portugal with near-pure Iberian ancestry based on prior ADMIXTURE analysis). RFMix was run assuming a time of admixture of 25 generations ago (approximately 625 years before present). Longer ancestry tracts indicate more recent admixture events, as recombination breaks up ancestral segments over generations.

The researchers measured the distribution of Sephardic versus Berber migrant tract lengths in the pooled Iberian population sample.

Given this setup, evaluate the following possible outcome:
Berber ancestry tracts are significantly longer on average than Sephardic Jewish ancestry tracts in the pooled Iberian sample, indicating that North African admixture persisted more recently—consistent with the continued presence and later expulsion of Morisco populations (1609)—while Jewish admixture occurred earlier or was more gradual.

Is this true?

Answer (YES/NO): NO